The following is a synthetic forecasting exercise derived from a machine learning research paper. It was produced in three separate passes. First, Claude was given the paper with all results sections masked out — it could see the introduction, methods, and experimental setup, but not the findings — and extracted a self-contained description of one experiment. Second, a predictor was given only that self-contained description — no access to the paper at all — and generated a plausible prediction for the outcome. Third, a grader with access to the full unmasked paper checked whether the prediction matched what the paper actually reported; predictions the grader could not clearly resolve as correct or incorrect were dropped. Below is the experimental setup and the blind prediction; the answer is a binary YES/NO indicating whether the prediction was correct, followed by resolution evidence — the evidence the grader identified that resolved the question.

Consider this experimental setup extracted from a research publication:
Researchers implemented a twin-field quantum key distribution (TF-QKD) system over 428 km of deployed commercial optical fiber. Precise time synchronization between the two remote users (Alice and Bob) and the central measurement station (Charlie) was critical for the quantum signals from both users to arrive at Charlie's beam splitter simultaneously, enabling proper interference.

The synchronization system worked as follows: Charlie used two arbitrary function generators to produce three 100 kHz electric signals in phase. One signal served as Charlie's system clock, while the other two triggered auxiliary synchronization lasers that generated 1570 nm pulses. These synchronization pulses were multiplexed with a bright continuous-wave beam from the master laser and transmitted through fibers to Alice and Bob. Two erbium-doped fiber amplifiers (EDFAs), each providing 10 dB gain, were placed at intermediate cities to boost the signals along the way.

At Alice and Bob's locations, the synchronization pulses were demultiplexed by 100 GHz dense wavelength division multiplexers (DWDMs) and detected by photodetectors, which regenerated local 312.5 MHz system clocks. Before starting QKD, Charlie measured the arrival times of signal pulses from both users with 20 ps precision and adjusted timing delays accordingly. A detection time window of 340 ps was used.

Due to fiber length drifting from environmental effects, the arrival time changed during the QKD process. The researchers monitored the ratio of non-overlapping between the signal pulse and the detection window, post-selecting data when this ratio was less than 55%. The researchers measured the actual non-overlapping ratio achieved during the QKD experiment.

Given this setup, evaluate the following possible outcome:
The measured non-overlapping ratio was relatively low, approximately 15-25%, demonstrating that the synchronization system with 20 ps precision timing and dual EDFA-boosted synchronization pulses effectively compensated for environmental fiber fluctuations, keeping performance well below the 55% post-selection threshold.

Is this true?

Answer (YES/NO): NO